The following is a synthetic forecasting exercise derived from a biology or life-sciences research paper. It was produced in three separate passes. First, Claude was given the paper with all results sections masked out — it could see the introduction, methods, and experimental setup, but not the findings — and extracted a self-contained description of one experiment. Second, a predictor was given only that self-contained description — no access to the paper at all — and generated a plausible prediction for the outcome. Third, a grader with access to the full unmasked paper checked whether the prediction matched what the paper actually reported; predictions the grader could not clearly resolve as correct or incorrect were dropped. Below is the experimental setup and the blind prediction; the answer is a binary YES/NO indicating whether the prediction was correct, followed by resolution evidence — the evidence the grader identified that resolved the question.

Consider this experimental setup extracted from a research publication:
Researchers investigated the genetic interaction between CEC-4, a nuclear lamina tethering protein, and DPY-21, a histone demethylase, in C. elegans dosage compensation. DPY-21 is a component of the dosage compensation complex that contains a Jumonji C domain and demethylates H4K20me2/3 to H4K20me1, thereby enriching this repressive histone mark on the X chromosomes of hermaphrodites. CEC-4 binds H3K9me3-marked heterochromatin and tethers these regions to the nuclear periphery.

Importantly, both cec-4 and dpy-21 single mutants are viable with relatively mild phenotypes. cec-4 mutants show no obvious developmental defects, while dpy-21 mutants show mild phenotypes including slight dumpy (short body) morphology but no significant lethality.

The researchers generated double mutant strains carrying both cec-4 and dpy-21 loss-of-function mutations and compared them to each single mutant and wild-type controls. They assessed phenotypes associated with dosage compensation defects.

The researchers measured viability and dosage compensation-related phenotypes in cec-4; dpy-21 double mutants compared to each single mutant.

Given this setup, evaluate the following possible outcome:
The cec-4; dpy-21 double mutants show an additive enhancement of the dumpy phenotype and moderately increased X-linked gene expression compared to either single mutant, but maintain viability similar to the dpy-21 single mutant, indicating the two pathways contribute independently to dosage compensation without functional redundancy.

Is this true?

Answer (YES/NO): NO